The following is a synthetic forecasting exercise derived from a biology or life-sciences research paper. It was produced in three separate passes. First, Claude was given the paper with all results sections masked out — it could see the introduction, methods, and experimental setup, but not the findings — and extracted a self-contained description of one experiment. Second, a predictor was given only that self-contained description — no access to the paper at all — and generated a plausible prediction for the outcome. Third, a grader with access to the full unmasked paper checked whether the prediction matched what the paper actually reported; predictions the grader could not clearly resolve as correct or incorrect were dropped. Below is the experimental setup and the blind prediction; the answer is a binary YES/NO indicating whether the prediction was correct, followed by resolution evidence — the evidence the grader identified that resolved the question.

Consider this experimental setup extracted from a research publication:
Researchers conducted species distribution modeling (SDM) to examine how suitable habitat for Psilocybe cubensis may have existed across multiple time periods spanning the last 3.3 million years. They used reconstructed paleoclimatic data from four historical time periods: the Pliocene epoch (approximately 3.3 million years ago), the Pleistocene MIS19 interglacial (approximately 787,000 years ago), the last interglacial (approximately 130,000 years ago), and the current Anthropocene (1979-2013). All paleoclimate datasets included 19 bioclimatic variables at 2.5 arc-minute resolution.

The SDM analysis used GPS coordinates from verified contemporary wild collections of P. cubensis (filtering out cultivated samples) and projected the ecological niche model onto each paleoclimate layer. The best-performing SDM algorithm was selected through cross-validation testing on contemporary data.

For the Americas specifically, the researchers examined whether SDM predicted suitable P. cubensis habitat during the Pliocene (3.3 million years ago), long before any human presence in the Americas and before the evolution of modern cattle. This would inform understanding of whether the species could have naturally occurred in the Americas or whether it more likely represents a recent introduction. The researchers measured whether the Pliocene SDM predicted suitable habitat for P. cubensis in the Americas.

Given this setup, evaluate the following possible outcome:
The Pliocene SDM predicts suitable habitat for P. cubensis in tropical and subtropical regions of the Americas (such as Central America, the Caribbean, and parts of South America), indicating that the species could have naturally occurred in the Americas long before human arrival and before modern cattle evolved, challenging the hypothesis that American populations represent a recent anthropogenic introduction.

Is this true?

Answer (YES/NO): YES